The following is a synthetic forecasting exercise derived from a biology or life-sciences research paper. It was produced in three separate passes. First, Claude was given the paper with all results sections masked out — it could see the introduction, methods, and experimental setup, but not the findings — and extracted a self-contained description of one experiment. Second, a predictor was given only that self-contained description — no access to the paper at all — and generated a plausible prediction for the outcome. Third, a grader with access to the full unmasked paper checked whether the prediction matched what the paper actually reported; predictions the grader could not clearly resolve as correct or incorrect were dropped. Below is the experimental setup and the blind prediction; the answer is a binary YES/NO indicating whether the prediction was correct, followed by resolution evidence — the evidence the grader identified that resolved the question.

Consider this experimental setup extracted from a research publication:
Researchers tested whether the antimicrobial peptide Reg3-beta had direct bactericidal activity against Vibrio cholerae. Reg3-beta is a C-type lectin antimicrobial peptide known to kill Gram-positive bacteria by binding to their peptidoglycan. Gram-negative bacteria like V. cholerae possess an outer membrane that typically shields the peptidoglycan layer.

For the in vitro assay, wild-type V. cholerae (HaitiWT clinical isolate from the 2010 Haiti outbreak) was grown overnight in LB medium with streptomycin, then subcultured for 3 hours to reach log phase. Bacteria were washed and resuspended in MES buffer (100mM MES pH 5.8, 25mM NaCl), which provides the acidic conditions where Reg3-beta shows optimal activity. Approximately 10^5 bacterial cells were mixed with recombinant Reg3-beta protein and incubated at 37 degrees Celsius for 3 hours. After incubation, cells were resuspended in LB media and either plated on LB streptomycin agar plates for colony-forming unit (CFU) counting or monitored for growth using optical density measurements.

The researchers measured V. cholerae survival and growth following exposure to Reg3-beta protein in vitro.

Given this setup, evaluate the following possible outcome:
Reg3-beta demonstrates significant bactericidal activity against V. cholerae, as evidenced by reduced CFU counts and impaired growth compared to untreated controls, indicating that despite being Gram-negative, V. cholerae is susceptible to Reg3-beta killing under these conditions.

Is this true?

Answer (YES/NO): YES